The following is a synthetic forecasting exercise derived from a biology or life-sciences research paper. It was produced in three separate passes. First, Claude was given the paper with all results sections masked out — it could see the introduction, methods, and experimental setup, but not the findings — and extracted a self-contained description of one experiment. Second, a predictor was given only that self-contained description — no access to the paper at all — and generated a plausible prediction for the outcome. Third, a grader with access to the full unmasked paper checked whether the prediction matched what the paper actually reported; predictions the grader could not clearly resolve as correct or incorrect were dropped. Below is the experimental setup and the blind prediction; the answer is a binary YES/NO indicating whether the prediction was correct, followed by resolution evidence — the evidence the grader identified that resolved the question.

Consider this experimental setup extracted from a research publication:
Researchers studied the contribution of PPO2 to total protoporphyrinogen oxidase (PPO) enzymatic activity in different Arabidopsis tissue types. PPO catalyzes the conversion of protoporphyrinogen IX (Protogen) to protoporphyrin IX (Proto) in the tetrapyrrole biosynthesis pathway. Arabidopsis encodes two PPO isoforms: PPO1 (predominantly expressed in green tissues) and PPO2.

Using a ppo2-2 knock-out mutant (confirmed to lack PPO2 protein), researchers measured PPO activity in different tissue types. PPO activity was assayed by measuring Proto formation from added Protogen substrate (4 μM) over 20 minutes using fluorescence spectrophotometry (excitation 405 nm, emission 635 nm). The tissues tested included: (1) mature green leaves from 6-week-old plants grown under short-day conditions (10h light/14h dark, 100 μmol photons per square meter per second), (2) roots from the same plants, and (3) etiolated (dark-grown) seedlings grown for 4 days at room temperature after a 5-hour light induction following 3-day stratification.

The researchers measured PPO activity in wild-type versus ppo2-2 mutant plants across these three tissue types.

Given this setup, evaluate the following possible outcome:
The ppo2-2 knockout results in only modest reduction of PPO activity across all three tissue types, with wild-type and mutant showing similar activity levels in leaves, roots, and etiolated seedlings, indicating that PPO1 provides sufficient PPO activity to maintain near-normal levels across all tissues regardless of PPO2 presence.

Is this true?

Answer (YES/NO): NO